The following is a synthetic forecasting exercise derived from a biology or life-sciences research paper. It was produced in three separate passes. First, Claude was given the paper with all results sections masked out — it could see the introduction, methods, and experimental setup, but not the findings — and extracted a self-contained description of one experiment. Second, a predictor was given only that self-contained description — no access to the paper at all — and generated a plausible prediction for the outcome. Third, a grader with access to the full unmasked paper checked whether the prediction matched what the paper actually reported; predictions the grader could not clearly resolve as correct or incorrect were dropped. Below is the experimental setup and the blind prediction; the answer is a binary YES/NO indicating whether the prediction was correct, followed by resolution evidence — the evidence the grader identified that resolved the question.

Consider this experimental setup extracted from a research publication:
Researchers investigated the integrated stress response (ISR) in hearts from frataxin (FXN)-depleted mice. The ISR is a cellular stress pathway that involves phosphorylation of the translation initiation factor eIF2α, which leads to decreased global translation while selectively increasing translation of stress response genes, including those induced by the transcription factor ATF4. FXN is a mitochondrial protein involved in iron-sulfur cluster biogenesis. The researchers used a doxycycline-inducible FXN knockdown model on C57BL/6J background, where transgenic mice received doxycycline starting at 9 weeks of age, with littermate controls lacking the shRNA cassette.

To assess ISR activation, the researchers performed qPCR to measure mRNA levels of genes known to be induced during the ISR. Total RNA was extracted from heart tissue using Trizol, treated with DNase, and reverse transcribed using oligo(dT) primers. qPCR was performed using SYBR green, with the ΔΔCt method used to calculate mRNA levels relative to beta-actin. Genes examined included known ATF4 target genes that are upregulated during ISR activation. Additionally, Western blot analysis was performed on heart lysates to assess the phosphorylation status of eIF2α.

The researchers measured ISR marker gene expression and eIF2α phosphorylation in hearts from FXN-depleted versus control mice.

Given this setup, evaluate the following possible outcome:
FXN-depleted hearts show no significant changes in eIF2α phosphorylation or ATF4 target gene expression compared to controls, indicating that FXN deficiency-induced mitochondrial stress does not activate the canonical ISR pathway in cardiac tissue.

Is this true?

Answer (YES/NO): NO